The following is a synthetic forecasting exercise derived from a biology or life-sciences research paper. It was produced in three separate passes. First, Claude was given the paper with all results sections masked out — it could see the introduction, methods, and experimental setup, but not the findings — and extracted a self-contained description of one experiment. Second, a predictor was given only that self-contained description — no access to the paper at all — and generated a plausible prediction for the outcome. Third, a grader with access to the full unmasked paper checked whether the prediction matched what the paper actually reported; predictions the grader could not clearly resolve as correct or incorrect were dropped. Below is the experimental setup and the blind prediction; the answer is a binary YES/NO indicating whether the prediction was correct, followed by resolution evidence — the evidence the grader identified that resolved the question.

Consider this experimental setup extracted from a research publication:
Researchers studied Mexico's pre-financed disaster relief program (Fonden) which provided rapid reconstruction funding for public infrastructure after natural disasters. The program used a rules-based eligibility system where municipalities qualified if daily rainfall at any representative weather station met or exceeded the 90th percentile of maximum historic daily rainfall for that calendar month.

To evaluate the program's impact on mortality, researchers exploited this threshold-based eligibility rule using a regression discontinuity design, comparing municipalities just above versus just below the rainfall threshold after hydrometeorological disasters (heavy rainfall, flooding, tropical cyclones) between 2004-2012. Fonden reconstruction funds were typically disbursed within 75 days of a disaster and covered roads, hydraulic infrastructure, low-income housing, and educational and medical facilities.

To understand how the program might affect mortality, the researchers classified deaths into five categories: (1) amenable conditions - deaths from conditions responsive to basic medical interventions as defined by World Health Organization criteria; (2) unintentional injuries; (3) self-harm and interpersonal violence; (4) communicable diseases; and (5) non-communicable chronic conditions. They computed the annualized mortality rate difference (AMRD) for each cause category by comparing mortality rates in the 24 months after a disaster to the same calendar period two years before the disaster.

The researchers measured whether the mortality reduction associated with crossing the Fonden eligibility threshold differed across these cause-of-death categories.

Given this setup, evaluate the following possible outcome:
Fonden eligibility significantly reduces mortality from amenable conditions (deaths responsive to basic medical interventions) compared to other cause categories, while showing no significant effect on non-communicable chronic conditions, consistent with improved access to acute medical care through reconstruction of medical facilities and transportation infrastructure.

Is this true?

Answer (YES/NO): NO